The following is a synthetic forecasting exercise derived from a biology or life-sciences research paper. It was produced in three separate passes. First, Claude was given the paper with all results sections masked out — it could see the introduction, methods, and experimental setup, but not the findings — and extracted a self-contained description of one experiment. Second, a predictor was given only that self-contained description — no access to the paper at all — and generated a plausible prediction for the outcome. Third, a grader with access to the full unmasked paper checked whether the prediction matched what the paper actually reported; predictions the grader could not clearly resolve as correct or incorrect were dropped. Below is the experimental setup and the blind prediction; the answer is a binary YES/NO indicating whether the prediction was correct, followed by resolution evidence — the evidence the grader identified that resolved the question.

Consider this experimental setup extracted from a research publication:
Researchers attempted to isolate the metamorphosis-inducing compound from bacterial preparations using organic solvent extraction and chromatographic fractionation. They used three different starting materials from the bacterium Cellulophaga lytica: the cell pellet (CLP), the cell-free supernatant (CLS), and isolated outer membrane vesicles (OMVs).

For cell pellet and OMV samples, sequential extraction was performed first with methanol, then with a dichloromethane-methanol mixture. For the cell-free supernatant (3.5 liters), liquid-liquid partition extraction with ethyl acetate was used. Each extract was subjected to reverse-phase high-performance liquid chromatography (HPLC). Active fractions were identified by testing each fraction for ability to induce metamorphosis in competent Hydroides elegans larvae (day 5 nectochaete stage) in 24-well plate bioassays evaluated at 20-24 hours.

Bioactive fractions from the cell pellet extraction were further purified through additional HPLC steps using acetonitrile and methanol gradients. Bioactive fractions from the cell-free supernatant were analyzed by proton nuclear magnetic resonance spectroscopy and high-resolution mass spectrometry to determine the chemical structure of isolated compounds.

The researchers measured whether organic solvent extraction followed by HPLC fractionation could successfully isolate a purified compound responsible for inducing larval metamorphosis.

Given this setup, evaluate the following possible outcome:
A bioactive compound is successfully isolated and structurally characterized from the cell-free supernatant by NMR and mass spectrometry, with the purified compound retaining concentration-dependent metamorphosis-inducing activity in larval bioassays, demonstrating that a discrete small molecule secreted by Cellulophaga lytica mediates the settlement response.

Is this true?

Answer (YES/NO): NO